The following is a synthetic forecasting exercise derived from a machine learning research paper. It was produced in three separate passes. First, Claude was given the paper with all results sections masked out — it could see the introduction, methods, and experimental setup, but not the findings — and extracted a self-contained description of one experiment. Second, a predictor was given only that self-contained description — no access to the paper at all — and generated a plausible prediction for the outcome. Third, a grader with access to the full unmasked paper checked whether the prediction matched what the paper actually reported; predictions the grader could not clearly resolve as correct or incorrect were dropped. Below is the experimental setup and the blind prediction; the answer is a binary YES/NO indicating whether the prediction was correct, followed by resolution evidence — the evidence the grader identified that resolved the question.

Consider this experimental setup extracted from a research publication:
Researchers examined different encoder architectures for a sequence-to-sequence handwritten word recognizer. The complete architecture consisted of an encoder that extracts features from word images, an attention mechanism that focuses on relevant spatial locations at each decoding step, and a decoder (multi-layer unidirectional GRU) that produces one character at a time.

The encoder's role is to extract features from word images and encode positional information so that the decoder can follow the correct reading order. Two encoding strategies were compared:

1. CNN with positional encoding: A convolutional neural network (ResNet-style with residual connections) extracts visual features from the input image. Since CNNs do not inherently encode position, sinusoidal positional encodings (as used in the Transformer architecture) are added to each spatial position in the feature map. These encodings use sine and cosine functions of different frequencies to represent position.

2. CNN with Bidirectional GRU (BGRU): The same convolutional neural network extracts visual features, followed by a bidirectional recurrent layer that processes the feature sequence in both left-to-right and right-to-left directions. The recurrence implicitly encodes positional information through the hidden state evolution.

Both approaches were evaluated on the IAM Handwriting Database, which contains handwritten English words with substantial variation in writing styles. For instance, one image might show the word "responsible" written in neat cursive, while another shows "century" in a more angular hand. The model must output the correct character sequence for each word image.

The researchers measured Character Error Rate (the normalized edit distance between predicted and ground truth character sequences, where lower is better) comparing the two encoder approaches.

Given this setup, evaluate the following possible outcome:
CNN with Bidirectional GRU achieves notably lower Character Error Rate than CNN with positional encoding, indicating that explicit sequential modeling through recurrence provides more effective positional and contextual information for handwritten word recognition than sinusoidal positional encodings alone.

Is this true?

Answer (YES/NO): YES